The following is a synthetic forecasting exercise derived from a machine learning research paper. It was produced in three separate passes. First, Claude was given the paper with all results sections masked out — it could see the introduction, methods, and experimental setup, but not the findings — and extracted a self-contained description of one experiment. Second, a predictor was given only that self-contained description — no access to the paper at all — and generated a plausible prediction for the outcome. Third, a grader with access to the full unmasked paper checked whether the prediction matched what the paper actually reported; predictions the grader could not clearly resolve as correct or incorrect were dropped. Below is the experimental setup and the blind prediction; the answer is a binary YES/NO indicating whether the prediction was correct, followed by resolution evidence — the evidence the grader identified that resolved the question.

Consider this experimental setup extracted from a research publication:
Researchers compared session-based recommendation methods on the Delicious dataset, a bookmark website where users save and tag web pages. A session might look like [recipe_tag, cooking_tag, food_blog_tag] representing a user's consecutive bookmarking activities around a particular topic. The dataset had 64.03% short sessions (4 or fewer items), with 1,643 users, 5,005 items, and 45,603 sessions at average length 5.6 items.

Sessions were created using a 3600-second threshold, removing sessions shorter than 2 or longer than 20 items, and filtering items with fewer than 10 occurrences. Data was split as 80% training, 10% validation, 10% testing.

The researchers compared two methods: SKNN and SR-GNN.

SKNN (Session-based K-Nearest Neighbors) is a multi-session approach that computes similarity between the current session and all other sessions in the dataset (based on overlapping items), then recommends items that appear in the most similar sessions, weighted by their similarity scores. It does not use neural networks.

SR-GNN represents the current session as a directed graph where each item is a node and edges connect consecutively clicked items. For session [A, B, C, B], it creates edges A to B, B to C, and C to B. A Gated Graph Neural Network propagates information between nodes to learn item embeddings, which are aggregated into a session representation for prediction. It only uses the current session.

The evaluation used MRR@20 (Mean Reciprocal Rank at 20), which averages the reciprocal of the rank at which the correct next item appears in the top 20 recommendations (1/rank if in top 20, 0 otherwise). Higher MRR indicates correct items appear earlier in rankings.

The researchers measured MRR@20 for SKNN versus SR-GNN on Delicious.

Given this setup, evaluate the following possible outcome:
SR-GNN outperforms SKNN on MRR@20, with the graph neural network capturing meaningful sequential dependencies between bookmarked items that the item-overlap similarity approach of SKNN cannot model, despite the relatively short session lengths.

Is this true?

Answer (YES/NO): YES